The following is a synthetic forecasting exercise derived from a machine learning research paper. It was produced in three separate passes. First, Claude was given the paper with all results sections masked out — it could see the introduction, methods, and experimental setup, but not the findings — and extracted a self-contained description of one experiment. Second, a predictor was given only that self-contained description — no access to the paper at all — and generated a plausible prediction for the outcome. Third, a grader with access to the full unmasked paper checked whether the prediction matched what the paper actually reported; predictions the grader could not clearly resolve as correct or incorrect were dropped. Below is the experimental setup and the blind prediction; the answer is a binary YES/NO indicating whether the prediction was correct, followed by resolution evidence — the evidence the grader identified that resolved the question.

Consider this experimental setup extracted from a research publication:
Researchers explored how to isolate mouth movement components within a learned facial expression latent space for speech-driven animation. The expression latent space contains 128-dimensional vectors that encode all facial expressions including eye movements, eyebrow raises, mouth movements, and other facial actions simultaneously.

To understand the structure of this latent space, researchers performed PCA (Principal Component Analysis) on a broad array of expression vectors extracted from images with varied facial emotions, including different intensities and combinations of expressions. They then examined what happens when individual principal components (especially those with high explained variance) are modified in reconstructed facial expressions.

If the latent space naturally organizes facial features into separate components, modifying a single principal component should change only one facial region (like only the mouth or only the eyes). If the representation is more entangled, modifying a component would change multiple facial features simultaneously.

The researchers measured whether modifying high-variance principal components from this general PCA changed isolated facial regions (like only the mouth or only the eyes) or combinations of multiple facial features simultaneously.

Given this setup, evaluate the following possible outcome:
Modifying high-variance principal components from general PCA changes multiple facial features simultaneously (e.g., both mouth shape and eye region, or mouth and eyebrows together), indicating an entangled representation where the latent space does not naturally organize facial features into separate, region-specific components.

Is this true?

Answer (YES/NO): YES